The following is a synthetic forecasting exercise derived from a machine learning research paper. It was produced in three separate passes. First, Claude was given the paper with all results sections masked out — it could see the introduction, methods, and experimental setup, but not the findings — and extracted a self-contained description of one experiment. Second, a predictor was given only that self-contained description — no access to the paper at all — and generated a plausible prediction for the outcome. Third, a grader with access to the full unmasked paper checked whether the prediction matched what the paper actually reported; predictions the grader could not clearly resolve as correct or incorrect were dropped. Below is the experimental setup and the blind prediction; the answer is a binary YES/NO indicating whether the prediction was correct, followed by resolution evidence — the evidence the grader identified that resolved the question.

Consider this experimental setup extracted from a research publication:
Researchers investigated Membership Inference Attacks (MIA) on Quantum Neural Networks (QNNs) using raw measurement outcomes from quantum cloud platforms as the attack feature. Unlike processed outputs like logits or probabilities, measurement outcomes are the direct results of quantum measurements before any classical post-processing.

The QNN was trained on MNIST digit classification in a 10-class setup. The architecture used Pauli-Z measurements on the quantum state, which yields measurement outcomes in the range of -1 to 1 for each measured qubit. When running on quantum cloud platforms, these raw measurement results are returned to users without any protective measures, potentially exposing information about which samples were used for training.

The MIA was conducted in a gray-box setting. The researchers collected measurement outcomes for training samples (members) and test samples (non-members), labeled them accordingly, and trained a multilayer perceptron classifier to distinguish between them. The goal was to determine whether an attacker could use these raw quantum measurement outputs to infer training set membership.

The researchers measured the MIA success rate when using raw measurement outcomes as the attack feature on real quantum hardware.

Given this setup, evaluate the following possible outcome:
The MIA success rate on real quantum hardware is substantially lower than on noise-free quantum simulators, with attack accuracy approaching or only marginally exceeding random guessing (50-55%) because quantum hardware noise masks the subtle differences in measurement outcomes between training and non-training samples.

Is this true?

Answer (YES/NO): NO